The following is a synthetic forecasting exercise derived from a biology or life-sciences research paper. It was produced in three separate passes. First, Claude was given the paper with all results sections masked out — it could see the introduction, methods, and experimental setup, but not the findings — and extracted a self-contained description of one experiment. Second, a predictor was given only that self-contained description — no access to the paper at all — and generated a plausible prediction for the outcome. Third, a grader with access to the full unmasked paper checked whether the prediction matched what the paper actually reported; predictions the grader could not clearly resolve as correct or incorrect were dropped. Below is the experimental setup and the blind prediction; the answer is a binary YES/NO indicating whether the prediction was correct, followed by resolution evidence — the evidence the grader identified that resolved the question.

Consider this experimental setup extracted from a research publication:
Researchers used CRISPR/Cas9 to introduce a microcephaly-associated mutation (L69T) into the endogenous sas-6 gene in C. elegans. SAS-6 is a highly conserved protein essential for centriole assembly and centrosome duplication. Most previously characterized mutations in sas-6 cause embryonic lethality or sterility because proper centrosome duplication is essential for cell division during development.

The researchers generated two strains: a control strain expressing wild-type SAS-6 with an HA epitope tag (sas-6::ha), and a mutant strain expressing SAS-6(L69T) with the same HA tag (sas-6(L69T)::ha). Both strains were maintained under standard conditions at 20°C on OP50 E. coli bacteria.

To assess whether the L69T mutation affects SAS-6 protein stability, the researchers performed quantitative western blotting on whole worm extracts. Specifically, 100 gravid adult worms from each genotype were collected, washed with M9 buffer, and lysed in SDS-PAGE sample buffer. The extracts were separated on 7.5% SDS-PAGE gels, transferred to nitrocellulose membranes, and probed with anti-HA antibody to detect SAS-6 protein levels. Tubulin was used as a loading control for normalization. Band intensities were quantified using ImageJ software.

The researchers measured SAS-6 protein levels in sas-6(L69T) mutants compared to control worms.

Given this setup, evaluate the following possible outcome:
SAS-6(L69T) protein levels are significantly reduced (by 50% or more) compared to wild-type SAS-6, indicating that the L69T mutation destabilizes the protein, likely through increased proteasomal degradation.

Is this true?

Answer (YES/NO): NO